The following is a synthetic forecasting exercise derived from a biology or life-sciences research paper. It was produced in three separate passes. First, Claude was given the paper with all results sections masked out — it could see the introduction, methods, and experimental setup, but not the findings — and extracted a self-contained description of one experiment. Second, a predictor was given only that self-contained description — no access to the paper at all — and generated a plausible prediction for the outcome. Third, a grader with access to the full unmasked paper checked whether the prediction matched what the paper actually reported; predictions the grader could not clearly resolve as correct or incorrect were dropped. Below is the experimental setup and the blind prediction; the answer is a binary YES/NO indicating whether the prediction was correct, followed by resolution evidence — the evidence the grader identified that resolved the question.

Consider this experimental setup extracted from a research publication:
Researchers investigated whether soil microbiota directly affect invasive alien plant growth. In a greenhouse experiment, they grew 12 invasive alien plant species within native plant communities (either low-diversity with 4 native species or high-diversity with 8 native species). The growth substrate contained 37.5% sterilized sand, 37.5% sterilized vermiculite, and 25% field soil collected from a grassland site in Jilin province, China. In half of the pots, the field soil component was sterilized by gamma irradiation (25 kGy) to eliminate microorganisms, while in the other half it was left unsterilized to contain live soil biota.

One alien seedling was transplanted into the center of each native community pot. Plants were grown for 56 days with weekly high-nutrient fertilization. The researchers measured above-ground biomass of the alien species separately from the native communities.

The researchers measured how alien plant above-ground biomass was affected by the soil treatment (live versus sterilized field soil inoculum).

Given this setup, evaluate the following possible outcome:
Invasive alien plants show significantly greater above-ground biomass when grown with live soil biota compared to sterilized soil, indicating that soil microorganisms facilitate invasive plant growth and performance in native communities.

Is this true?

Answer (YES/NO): NO